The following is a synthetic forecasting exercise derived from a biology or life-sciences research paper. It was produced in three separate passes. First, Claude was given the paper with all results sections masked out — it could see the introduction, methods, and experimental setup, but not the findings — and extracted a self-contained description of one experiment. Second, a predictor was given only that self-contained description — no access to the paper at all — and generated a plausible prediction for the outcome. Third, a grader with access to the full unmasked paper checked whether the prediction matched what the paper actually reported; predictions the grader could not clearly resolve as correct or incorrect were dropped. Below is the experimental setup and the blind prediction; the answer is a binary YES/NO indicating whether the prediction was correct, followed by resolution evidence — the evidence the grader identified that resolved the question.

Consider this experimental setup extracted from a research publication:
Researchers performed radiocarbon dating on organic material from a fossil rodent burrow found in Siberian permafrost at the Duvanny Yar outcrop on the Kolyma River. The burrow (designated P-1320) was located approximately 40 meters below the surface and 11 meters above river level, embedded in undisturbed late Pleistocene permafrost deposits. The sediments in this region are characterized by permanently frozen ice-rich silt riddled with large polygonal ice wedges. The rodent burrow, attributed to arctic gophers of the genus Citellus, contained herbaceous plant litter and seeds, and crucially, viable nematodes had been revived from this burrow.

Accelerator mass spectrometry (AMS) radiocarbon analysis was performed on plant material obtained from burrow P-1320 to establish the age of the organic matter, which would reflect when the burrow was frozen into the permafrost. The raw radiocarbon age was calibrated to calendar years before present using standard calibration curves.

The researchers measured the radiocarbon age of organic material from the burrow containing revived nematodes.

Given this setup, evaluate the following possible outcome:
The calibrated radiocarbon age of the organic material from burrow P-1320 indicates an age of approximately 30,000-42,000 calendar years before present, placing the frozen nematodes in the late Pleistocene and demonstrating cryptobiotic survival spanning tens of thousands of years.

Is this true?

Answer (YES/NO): NO